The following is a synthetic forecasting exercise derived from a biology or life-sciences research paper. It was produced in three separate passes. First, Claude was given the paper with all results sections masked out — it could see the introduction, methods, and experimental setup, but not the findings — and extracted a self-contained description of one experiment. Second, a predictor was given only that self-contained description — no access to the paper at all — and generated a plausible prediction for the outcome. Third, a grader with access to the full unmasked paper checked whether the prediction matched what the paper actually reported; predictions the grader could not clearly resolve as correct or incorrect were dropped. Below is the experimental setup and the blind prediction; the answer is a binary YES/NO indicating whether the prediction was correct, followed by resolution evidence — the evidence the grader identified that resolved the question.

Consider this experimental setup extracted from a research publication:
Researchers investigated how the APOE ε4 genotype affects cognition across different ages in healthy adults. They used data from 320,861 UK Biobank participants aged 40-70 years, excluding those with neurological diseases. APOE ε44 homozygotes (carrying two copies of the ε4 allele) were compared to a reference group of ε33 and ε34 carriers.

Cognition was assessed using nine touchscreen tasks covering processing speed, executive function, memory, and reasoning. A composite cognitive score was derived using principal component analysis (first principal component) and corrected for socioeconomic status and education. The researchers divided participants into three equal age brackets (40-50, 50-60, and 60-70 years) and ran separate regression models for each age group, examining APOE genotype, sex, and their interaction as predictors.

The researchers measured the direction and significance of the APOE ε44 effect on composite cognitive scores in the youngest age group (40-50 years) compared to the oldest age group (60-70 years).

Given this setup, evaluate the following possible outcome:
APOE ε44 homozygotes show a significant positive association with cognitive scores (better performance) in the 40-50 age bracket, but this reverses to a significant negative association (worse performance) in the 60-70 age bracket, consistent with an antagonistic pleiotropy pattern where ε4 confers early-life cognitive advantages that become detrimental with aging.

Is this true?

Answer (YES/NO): YES